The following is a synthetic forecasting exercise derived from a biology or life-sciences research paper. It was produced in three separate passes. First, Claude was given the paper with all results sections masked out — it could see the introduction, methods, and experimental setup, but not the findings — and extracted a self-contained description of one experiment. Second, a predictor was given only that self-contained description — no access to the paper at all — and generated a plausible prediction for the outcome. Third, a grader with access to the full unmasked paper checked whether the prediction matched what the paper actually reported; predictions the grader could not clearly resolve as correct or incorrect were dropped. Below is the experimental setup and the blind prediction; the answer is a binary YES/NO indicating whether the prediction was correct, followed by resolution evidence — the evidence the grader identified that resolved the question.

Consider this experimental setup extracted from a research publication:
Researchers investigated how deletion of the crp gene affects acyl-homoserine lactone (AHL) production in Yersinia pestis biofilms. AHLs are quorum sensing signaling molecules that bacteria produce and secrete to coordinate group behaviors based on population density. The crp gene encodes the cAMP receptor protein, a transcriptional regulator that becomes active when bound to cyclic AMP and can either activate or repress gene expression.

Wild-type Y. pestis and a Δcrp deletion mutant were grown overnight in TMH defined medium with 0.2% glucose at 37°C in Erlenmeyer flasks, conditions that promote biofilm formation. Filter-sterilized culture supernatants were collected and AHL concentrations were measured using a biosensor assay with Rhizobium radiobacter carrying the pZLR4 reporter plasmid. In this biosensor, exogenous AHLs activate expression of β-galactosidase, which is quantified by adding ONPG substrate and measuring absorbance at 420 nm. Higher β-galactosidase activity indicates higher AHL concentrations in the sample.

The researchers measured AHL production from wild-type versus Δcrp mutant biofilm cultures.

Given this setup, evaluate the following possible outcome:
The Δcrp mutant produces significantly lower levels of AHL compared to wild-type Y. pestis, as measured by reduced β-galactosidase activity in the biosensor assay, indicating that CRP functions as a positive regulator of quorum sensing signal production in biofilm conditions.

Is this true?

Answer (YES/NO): NO